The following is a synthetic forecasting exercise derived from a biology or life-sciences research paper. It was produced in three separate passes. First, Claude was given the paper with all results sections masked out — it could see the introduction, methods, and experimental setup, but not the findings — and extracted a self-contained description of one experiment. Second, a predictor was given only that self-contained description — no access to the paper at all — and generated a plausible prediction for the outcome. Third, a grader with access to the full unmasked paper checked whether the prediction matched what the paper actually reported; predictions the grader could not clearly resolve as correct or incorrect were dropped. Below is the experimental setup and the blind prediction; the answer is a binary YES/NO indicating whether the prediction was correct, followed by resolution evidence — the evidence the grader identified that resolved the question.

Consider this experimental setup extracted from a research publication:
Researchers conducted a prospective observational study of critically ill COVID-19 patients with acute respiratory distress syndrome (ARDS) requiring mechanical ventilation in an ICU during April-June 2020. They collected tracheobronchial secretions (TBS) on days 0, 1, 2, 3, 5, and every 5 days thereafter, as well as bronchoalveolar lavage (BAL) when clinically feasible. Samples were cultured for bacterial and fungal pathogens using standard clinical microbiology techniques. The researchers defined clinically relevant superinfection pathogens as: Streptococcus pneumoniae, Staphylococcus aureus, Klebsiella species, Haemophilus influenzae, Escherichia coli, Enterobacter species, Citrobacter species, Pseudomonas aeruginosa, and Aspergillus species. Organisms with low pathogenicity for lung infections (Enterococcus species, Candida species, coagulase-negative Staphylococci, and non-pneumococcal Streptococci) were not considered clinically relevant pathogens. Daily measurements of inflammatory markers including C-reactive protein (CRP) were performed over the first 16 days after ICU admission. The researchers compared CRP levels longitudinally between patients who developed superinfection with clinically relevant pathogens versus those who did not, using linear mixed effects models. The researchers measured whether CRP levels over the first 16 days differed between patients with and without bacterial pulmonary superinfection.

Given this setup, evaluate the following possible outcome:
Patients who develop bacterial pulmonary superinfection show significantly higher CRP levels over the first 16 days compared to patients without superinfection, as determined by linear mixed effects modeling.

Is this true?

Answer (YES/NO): YES